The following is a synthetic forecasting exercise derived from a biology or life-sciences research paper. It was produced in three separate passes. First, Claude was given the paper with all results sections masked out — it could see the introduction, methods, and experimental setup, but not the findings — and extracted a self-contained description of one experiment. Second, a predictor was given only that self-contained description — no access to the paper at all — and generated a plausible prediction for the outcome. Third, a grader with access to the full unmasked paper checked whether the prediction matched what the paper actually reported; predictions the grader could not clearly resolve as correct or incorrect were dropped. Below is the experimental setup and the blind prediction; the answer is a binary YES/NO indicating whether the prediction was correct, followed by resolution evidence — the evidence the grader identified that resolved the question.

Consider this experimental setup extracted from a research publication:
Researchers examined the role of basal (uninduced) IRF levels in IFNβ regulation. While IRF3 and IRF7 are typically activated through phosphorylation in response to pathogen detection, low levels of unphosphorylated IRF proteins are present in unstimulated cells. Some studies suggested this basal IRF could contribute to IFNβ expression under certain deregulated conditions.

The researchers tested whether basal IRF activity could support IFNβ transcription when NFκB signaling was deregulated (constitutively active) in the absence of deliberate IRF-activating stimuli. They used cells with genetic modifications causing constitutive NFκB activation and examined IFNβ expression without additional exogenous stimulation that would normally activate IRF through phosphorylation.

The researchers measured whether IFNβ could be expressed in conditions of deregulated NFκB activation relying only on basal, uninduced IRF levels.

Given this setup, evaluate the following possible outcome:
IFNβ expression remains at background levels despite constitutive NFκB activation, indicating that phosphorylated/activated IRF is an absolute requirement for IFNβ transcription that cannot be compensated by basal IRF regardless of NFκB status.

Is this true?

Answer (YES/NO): NO